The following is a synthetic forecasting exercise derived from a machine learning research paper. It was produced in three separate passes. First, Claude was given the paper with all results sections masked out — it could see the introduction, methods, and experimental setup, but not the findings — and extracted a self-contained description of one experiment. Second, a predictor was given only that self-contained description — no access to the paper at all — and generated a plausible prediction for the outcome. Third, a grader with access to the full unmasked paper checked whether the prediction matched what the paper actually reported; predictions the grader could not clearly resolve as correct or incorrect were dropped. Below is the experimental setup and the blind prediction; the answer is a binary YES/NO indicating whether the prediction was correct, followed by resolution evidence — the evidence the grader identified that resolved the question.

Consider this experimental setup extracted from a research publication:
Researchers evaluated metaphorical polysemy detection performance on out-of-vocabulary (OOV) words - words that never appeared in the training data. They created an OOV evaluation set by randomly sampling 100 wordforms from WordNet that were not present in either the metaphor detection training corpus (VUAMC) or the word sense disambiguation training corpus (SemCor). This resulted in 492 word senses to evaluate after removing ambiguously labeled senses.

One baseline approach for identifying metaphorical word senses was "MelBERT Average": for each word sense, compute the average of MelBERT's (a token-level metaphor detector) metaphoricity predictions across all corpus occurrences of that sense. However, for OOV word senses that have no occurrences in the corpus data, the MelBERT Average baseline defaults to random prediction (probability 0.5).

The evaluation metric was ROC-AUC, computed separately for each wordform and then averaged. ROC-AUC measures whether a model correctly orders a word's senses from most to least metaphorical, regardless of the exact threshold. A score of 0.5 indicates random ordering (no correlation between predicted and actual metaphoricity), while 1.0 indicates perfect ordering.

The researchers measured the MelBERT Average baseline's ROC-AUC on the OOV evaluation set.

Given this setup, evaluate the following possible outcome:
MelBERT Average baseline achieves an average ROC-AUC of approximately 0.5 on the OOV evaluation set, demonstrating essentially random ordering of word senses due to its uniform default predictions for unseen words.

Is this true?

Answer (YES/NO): YES